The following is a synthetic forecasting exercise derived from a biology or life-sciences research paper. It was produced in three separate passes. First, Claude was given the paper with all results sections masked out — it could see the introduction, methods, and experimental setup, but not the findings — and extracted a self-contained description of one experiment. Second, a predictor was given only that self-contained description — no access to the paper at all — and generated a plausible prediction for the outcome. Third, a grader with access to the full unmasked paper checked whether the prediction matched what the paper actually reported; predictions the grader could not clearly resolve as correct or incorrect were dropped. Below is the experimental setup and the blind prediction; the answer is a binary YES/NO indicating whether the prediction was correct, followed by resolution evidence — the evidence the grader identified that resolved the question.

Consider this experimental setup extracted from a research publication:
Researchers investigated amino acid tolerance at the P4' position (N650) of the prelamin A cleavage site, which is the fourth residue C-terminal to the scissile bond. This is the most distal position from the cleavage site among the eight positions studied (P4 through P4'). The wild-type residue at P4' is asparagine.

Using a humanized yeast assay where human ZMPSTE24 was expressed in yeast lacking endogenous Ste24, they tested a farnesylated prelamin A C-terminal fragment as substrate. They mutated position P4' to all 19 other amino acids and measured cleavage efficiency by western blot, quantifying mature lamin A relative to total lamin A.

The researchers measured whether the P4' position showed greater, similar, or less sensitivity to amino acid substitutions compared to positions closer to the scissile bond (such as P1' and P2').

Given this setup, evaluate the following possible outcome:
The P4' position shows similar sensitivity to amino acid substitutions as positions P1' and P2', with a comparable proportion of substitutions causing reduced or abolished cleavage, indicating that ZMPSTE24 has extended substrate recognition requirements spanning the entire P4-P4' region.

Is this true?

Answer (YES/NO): NO